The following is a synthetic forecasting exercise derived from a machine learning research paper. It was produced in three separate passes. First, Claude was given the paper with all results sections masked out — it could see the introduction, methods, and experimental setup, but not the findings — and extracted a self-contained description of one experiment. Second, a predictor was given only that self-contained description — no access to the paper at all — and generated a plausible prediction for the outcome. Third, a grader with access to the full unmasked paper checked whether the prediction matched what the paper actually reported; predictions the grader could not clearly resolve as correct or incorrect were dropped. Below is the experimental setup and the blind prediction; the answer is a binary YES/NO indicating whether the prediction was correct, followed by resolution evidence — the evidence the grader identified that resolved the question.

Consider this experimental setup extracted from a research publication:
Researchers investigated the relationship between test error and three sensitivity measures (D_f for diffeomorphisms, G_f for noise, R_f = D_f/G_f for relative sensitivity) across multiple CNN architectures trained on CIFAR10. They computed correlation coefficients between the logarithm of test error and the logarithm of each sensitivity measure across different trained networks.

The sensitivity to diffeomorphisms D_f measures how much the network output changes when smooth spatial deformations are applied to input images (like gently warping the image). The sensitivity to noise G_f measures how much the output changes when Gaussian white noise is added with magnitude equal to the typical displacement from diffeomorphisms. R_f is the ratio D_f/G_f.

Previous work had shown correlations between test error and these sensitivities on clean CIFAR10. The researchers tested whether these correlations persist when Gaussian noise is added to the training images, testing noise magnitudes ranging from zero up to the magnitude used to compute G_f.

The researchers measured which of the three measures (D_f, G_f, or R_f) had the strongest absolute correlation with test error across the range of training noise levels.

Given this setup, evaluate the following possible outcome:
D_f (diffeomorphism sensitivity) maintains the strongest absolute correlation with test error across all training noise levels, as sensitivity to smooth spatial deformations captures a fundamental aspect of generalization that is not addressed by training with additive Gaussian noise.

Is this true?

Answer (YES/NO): NO